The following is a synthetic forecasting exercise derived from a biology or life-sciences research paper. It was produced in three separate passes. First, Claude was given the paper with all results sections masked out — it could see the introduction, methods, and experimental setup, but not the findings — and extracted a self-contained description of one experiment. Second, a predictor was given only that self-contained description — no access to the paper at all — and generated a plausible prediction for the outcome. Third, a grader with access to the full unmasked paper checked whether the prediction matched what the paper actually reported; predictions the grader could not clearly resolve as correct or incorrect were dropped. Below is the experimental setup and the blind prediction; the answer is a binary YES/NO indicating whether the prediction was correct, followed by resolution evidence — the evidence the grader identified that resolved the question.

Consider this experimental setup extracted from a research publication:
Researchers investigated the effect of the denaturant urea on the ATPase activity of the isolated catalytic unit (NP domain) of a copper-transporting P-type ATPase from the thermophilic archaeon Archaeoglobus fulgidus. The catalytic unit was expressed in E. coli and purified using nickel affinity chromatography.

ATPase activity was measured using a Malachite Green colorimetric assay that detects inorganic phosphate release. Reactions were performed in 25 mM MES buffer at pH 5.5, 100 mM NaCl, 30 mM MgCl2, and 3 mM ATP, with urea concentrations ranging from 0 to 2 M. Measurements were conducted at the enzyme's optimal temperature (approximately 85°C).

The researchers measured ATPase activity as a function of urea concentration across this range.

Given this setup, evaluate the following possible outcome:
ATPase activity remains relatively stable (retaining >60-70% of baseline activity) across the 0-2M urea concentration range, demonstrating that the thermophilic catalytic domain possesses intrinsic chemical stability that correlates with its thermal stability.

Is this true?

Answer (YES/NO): NO